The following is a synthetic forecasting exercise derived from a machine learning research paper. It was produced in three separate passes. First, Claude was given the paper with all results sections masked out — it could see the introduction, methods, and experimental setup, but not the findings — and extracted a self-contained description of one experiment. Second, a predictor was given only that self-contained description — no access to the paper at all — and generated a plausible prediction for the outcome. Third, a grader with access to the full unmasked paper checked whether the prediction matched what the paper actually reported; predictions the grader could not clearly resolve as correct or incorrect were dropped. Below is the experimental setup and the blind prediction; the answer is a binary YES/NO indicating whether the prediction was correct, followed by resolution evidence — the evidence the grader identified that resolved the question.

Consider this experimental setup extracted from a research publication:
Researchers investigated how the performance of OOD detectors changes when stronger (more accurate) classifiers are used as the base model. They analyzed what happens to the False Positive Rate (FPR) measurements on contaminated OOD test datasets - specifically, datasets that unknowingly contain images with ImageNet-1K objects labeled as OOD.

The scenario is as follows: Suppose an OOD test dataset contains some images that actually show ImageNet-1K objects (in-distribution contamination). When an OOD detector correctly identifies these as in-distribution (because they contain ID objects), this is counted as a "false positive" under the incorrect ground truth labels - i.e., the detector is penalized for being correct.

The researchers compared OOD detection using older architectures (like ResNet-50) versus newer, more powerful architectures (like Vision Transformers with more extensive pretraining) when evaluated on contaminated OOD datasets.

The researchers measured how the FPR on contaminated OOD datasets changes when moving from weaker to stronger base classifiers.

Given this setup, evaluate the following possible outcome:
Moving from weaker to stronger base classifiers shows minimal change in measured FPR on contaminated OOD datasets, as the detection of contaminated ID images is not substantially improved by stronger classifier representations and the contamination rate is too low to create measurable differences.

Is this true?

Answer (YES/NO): NO